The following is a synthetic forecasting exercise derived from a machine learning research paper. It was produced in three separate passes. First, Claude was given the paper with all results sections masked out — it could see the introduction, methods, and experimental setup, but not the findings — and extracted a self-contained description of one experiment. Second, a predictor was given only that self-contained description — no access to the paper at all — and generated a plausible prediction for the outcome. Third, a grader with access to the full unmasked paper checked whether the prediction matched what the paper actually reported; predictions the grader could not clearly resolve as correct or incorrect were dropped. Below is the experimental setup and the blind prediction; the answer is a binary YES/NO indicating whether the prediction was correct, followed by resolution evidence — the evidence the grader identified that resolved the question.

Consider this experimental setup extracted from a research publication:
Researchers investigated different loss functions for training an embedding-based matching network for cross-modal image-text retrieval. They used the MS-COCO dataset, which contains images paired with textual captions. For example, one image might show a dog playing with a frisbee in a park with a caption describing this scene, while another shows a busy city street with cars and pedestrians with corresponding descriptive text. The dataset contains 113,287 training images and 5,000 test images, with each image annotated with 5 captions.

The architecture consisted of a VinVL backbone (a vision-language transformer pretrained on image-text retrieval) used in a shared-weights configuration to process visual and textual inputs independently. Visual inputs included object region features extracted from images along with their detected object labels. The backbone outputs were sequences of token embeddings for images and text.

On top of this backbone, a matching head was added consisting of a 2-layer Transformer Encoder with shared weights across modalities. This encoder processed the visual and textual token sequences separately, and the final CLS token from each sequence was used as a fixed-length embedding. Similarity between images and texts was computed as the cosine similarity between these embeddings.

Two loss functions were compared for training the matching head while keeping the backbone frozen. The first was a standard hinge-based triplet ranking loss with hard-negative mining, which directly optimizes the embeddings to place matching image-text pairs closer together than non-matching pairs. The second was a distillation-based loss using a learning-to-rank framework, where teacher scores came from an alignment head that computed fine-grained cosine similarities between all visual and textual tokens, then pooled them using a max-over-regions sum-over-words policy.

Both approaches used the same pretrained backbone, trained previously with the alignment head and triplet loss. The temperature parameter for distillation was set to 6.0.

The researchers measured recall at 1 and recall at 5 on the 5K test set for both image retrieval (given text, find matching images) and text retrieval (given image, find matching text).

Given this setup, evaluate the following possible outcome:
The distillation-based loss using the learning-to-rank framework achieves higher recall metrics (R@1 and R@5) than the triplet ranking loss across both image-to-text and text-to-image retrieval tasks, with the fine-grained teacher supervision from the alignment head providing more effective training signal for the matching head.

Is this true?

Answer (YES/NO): YES